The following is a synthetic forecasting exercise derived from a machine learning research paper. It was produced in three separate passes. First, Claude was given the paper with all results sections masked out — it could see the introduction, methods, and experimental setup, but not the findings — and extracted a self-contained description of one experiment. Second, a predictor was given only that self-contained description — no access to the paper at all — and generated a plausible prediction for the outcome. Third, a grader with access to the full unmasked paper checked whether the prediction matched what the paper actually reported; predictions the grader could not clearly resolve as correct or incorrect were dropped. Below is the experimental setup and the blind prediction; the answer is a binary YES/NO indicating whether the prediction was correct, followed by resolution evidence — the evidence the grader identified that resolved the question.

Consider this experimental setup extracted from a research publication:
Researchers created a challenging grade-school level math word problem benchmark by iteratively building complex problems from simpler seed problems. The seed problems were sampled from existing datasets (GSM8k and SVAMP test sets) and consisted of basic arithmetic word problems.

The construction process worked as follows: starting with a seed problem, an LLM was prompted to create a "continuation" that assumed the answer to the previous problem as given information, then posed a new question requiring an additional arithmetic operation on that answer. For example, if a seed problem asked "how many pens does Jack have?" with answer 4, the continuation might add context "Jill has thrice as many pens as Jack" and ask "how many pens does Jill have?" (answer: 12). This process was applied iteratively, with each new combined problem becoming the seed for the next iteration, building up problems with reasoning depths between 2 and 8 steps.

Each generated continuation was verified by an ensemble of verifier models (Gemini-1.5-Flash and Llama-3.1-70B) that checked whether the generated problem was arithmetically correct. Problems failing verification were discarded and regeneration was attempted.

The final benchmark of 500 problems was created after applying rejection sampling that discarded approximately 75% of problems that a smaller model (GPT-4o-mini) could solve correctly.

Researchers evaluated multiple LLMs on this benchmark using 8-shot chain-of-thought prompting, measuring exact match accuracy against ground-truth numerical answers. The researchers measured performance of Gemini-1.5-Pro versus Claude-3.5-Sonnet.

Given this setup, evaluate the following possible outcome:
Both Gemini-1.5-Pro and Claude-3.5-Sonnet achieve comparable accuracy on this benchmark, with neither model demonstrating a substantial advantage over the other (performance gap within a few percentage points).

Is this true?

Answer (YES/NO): YES